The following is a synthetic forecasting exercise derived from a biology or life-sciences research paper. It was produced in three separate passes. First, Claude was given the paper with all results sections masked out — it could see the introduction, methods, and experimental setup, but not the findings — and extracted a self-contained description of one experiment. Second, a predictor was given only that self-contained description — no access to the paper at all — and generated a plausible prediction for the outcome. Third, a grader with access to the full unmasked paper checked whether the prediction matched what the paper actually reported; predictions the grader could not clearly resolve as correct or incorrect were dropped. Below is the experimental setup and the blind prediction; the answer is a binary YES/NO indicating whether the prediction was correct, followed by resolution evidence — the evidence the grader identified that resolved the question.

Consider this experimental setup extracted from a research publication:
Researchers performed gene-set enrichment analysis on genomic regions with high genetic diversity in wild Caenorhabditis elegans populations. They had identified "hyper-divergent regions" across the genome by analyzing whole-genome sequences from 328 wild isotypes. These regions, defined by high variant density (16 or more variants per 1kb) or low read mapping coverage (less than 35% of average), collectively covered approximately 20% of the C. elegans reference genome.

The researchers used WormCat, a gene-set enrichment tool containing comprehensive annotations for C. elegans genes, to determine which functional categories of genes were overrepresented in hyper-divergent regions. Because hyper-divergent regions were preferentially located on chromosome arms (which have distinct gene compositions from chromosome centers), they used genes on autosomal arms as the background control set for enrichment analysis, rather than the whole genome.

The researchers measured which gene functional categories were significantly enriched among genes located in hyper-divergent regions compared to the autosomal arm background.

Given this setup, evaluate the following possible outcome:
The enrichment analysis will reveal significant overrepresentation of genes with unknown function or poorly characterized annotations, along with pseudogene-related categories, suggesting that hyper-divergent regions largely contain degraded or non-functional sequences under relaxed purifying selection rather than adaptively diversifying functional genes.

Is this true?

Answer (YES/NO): NO